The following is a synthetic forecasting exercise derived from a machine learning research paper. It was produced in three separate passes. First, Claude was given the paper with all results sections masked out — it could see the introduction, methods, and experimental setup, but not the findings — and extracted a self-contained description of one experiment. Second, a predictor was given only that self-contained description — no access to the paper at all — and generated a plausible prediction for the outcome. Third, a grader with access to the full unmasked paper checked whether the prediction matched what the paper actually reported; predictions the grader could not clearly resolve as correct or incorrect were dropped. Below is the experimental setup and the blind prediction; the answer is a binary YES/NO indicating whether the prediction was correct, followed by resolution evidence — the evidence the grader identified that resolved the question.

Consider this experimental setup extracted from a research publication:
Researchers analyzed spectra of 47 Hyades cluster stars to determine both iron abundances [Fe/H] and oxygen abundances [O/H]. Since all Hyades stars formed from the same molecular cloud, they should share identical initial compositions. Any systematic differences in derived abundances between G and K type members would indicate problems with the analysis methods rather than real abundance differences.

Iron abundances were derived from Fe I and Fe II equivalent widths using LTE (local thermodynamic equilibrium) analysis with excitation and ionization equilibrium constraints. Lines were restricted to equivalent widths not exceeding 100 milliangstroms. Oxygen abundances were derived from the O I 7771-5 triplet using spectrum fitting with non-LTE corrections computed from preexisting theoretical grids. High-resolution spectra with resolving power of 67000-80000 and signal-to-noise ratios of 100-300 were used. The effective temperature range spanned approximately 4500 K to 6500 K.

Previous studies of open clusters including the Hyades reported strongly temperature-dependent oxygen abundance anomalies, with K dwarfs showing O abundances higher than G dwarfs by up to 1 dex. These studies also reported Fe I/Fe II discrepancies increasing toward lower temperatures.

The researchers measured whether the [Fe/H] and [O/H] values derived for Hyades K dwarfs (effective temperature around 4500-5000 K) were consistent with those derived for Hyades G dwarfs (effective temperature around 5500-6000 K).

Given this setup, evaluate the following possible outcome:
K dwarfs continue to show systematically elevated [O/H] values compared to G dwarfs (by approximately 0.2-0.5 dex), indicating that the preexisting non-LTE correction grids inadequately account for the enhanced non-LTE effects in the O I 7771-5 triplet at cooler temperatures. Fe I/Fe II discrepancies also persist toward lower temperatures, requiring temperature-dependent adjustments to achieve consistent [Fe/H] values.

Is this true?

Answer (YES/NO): NO